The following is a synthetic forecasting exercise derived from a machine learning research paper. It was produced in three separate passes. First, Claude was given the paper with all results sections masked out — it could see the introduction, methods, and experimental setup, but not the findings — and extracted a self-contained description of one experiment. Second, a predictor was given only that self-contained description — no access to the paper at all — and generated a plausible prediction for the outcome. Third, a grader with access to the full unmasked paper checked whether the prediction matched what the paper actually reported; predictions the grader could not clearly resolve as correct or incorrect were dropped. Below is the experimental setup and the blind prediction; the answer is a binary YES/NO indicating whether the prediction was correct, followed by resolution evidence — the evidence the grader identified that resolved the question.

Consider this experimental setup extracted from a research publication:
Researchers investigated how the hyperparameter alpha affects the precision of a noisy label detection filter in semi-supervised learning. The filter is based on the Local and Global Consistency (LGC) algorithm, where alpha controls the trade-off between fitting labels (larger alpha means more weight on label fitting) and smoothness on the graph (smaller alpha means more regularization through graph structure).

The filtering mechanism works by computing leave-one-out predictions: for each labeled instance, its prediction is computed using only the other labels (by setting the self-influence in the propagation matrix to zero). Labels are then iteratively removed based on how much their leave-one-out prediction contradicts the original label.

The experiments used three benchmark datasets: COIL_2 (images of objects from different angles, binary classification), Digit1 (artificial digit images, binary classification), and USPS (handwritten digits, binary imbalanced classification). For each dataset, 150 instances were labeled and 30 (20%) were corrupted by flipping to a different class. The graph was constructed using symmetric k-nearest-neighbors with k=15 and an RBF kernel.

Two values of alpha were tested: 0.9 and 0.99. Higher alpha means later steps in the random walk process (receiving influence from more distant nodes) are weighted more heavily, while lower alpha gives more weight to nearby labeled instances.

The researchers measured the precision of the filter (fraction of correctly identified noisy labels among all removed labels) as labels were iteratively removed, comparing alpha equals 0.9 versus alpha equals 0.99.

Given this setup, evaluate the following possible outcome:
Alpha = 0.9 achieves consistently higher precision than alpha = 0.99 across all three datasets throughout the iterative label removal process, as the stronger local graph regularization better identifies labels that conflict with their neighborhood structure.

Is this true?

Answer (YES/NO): NO